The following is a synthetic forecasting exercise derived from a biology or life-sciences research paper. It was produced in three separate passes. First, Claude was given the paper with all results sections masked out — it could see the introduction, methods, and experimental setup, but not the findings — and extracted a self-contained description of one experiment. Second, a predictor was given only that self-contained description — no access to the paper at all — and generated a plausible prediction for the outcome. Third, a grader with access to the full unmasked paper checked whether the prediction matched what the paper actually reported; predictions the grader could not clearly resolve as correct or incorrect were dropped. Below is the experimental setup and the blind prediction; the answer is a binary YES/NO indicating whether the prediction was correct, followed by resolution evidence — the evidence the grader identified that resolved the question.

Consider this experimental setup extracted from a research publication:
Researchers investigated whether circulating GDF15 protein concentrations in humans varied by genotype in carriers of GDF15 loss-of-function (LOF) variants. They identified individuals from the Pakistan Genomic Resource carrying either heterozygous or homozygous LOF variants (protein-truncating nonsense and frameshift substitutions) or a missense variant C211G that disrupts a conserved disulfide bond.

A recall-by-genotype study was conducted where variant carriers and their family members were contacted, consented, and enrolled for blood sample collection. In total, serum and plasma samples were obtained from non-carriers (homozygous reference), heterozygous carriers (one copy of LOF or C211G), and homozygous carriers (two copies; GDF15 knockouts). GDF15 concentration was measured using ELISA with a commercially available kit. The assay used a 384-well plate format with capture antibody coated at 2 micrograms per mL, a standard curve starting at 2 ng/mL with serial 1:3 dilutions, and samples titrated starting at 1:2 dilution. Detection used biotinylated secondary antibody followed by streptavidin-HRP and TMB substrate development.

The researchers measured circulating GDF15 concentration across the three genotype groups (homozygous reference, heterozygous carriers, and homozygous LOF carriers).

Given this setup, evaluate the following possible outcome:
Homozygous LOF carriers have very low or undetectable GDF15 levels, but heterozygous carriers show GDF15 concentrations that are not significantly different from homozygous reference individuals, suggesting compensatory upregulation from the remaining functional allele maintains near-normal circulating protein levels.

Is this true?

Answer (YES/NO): NO